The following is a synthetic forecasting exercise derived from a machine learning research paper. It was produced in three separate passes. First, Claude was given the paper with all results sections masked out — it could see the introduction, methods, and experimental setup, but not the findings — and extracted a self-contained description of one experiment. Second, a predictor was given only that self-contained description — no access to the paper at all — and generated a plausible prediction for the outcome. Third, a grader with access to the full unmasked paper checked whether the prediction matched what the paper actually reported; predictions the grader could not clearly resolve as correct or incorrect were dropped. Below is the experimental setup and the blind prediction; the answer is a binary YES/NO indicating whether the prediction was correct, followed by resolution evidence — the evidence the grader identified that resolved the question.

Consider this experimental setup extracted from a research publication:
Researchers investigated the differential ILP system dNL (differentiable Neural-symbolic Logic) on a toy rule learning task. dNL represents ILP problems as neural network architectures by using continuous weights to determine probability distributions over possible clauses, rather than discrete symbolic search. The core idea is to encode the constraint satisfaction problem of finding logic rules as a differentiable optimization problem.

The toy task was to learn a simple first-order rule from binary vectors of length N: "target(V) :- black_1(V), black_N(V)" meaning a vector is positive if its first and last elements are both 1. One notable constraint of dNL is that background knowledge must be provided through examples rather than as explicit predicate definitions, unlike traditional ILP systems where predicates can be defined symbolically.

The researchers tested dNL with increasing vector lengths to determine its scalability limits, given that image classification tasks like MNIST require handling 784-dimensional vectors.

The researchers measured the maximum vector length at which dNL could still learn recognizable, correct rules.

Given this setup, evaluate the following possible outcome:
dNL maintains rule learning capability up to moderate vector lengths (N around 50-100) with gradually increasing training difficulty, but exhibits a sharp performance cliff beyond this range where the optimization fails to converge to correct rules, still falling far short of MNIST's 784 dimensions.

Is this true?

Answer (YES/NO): NO